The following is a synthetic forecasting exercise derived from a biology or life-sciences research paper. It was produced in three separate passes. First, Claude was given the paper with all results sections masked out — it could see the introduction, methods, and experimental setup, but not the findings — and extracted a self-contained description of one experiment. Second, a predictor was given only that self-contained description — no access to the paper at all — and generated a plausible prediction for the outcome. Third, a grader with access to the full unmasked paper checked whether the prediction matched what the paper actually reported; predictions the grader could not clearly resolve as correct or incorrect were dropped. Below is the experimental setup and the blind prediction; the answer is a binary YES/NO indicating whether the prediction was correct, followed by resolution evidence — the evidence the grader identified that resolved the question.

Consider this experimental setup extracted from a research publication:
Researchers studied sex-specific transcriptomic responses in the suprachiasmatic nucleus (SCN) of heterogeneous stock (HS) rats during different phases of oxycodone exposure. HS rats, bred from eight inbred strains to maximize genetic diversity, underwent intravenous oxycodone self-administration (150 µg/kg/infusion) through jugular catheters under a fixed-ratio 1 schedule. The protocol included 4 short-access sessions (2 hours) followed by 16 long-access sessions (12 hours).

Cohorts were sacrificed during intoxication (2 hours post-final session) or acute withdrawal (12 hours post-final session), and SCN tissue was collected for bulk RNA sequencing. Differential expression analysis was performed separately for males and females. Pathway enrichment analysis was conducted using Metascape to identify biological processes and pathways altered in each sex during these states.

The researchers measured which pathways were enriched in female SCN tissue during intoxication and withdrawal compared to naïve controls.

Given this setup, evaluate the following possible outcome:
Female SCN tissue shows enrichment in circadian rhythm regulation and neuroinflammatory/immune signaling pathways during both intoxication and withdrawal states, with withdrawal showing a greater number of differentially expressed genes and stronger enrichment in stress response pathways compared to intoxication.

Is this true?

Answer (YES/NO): NO